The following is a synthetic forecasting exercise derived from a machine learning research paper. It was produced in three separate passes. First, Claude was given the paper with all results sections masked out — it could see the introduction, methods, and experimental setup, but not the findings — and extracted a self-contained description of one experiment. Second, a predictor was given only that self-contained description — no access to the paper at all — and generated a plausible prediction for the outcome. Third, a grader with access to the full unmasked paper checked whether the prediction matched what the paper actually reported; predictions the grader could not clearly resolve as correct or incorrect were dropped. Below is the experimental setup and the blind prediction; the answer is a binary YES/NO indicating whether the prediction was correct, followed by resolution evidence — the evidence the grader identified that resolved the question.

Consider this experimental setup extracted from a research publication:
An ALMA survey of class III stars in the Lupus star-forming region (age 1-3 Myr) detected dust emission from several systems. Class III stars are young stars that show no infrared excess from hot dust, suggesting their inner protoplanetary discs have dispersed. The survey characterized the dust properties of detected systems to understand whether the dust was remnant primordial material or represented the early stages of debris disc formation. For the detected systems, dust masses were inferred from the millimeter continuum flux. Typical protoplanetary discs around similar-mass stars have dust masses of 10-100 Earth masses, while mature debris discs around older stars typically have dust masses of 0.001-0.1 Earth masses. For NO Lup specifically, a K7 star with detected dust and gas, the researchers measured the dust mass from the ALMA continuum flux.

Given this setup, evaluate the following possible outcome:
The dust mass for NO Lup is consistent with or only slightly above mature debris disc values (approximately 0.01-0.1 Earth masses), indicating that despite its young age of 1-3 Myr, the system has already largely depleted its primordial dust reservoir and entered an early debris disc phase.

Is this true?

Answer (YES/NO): YES